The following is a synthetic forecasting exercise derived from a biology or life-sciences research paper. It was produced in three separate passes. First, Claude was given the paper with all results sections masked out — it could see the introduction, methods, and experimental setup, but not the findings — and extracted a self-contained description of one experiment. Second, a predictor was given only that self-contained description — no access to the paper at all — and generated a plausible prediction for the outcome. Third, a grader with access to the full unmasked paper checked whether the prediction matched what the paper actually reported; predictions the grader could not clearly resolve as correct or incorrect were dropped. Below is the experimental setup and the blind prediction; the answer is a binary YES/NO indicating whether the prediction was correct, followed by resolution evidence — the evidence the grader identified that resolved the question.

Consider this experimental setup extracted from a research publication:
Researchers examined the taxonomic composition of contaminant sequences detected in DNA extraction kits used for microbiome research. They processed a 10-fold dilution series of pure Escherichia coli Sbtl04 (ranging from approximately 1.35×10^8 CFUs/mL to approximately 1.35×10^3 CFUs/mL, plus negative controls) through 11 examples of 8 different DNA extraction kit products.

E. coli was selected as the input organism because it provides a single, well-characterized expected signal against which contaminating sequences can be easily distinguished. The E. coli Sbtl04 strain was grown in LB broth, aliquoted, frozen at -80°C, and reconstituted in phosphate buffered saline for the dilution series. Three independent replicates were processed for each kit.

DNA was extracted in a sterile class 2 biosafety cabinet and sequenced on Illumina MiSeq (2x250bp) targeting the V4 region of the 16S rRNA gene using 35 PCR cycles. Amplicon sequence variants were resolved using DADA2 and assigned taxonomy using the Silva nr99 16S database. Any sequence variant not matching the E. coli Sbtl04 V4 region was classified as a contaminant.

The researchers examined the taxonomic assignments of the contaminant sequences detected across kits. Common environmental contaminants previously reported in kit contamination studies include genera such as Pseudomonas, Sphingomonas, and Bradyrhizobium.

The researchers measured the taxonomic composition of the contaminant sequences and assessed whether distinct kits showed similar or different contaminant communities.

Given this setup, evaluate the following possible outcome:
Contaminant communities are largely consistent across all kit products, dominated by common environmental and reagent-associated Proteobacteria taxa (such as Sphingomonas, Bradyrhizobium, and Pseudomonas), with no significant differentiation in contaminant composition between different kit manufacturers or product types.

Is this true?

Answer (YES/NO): NO